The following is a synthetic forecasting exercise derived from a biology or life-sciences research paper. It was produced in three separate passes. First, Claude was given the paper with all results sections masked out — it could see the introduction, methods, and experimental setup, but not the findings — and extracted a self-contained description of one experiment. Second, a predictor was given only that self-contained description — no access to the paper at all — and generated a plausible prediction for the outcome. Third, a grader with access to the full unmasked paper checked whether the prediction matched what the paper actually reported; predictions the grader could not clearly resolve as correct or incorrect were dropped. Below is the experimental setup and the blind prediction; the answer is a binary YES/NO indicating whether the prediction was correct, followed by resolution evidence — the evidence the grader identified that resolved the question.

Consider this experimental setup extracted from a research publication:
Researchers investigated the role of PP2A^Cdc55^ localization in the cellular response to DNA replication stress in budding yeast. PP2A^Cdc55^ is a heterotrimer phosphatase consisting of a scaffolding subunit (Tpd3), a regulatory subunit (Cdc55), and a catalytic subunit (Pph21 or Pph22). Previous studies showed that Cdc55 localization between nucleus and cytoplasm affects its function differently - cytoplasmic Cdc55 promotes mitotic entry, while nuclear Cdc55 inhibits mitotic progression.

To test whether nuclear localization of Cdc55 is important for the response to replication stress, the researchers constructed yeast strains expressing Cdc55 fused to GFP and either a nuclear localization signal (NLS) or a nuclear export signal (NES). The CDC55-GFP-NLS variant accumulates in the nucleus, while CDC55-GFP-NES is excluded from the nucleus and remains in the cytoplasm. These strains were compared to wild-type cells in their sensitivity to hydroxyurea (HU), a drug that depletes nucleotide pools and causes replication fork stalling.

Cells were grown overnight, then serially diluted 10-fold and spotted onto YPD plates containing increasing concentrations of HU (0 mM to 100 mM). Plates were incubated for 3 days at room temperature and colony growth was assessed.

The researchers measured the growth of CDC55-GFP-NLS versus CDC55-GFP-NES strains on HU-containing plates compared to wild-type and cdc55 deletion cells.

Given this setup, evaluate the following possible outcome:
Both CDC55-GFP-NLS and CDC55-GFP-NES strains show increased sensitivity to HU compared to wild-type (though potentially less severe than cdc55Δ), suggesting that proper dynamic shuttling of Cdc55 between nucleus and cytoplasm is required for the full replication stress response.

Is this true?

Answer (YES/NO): NO